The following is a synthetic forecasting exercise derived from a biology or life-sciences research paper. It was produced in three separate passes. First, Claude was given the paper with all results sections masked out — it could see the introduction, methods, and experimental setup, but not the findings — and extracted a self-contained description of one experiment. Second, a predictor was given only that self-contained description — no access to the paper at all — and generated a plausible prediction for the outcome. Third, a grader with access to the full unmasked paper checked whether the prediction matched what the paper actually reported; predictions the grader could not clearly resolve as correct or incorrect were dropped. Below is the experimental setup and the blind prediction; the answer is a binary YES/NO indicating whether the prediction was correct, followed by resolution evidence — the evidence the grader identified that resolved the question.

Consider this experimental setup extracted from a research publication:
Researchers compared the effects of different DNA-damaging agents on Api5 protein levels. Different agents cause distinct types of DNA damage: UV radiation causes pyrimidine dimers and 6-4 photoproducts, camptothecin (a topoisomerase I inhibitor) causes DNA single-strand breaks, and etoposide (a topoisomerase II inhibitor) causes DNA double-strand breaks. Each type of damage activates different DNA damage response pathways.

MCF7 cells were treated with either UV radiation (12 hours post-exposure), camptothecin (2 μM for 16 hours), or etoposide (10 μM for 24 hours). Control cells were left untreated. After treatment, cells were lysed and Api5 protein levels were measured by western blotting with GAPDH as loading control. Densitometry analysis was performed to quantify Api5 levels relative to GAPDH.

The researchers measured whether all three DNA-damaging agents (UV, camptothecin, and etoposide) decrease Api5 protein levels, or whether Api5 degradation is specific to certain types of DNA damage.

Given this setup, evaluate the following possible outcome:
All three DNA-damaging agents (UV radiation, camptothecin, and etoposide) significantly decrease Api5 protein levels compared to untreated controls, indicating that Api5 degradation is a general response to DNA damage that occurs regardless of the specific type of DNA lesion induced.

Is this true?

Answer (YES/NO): YES